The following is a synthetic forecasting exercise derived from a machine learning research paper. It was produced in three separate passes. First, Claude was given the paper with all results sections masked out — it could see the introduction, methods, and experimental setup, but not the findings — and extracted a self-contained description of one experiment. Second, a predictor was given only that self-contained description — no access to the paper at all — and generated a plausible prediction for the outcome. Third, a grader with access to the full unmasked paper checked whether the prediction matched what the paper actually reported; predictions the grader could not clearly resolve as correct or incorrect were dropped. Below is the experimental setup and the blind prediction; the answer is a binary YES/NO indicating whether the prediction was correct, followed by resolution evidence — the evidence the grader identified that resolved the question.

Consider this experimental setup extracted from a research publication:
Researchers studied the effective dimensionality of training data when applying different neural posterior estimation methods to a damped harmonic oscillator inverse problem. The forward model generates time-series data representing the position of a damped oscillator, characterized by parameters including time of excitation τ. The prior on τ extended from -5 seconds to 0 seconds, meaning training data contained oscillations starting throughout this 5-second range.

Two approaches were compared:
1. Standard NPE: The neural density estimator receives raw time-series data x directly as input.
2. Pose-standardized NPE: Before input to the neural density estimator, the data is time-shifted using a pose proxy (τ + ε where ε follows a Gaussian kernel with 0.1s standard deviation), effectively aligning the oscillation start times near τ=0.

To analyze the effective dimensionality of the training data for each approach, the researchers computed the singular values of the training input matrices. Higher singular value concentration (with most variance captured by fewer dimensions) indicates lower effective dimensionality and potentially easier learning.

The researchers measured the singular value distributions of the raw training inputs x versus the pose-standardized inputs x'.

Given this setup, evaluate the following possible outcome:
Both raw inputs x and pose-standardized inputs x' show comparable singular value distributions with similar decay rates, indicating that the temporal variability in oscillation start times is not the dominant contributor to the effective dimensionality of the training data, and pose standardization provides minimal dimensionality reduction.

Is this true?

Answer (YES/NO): NO